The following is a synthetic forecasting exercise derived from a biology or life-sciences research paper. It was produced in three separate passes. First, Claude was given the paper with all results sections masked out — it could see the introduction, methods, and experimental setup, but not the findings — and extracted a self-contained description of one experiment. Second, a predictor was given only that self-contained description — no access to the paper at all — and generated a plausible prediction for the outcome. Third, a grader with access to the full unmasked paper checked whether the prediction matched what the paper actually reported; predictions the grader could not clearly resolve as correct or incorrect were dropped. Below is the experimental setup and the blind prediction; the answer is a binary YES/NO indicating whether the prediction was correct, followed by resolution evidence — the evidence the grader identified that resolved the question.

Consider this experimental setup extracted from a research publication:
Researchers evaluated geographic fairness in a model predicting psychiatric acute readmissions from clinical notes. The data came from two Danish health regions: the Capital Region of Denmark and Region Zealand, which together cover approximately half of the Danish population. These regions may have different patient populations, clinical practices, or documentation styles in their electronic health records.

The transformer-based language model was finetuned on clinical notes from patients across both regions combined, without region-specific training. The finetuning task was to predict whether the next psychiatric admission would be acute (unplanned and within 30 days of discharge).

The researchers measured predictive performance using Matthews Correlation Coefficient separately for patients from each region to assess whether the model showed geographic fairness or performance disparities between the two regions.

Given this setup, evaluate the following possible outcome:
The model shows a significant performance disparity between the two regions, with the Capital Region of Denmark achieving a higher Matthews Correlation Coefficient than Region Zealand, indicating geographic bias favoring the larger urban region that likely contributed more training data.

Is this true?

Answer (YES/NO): NO